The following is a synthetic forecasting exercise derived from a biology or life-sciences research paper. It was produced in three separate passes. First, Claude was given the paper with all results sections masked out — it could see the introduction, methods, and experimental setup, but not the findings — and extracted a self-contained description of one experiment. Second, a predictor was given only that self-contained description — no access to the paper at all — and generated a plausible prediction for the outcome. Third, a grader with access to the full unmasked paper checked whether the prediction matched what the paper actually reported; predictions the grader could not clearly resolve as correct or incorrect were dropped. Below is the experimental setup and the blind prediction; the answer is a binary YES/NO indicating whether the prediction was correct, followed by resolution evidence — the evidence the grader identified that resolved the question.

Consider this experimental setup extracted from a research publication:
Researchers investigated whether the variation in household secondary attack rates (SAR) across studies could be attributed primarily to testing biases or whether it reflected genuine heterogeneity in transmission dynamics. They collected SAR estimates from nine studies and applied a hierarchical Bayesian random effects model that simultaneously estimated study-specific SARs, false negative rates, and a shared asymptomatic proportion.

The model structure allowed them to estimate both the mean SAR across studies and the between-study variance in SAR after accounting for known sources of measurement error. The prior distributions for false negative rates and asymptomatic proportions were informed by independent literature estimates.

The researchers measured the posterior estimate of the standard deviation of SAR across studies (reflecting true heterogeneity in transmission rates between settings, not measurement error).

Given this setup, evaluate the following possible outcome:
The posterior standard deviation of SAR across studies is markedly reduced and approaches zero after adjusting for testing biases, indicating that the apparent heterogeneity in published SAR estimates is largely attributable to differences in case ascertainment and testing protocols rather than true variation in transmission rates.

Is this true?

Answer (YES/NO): NO